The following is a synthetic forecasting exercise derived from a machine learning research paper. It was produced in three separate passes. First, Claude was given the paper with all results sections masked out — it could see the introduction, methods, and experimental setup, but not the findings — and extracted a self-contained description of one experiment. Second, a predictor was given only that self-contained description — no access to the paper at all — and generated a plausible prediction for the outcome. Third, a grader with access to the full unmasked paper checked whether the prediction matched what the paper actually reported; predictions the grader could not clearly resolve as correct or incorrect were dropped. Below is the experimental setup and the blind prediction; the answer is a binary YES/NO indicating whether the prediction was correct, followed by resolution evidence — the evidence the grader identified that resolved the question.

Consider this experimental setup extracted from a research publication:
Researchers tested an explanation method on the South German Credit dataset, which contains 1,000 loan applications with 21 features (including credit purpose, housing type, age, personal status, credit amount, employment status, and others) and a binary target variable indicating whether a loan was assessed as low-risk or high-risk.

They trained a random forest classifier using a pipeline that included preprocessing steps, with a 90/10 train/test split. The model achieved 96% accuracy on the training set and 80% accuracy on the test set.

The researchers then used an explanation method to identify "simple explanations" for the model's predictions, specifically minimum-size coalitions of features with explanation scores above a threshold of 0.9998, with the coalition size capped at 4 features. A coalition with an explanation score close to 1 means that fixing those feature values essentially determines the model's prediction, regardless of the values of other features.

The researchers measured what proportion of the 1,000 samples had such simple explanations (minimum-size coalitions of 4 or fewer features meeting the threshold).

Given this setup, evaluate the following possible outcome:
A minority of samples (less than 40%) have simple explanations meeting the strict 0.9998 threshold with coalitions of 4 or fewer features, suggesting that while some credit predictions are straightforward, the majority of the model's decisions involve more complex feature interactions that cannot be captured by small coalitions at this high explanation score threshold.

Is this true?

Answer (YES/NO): NO